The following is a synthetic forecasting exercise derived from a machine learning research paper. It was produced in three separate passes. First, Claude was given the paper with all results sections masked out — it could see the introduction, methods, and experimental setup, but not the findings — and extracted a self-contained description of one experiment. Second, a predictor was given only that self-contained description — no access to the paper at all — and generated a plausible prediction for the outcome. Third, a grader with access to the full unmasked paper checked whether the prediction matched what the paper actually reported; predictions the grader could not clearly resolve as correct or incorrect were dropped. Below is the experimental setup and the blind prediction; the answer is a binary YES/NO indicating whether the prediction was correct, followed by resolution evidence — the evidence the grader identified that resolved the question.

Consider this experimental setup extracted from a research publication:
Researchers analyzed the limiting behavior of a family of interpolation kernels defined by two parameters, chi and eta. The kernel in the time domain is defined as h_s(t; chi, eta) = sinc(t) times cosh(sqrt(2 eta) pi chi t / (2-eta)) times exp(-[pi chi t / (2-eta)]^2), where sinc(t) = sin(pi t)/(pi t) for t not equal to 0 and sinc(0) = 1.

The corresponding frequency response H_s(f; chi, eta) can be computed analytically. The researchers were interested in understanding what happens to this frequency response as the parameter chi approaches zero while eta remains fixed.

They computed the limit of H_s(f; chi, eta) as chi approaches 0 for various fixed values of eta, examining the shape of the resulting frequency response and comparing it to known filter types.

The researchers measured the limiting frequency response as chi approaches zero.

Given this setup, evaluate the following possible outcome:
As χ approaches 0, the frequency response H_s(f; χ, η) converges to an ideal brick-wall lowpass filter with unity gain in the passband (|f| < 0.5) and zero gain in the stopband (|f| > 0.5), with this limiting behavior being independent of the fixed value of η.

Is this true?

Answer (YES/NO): YES